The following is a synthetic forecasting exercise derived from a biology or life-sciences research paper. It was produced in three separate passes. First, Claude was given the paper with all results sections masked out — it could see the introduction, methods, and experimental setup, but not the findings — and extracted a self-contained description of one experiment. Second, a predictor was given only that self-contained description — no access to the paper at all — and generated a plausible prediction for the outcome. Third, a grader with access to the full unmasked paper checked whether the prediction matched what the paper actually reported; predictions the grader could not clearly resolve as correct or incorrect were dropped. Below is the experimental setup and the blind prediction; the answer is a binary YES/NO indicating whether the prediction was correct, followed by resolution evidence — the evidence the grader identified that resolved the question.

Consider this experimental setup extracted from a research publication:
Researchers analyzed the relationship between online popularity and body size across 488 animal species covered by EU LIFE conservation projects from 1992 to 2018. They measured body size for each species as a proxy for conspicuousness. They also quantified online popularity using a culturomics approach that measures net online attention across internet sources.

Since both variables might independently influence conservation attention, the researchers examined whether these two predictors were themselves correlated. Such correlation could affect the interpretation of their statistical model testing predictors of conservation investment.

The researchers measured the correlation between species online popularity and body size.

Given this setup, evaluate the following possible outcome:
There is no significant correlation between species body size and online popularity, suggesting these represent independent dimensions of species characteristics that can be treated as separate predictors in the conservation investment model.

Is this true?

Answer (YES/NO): NO